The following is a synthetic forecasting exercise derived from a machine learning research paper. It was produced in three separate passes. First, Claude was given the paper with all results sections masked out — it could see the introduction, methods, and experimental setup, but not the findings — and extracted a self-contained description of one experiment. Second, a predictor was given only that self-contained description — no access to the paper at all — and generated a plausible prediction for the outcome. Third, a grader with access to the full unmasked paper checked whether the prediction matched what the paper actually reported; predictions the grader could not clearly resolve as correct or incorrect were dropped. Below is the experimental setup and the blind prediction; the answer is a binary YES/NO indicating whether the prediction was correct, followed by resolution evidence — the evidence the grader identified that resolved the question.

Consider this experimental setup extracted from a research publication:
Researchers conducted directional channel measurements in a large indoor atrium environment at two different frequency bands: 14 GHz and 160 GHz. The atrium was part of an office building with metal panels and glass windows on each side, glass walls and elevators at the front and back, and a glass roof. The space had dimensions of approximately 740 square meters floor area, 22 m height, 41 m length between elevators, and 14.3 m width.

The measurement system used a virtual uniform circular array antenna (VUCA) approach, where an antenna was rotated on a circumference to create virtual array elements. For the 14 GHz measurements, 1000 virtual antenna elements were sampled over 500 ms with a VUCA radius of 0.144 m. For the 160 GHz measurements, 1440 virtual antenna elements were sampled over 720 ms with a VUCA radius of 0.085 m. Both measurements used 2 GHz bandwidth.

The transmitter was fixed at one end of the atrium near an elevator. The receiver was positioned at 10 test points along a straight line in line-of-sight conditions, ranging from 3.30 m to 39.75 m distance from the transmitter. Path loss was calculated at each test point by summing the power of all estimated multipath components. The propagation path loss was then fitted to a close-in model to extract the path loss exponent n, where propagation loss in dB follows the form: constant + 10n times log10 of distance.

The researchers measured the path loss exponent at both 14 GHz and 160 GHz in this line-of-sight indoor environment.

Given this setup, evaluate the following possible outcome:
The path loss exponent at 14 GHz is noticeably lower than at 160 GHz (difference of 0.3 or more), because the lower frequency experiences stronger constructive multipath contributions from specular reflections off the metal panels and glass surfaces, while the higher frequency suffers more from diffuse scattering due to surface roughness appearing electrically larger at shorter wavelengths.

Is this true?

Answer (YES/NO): NO